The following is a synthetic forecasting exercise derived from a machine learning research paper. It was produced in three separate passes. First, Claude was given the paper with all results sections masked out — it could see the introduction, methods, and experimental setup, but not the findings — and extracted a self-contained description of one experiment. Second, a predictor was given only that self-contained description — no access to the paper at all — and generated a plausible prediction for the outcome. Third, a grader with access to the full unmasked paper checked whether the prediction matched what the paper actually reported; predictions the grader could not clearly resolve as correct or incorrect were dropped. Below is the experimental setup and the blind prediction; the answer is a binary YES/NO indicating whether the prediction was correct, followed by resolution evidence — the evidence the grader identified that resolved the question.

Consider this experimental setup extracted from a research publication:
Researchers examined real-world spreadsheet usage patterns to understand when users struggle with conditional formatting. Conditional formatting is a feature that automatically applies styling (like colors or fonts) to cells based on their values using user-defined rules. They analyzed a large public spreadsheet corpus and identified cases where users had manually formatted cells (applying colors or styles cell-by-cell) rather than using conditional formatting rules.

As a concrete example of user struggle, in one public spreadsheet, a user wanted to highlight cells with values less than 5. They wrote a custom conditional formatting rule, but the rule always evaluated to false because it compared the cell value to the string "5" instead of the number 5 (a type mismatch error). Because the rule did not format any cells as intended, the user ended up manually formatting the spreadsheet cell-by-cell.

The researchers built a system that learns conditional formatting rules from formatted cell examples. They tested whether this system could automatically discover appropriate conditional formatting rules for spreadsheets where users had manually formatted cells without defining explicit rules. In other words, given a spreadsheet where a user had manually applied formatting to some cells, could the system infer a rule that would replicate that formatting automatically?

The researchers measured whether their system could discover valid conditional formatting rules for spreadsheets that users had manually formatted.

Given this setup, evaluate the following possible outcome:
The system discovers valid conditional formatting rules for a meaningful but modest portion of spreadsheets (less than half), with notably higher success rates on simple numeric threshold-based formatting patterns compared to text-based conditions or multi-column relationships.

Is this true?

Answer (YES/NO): NO